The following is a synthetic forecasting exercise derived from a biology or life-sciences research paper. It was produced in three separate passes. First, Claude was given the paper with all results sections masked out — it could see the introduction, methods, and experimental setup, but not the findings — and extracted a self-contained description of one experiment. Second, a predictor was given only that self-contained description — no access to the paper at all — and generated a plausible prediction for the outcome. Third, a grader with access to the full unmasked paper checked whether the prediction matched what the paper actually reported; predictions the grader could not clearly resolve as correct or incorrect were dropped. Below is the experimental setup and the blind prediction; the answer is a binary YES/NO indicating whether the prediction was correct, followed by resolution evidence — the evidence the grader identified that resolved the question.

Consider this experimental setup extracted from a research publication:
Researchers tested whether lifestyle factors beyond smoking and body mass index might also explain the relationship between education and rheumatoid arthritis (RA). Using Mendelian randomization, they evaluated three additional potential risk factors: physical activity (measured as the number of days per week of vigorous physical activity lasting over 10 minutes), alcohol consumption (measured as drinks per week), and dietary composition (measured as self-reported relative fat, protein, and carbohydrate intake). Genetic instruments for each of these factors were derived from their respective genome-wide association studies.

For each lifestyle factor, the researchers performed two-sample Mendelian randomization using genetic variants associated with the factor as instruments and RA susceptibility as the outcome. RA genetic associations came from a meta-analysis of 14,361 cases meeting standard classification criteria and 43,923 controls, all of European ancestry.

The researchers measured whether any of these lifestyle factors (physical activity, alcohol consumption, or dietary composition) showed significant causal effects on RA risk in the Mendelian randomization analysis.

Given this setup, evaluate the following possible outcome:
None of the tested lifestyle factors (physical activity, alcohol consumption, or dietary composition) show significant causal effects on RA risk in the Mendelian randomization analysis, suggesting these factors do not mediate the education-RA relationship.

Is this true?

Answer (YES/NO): YES